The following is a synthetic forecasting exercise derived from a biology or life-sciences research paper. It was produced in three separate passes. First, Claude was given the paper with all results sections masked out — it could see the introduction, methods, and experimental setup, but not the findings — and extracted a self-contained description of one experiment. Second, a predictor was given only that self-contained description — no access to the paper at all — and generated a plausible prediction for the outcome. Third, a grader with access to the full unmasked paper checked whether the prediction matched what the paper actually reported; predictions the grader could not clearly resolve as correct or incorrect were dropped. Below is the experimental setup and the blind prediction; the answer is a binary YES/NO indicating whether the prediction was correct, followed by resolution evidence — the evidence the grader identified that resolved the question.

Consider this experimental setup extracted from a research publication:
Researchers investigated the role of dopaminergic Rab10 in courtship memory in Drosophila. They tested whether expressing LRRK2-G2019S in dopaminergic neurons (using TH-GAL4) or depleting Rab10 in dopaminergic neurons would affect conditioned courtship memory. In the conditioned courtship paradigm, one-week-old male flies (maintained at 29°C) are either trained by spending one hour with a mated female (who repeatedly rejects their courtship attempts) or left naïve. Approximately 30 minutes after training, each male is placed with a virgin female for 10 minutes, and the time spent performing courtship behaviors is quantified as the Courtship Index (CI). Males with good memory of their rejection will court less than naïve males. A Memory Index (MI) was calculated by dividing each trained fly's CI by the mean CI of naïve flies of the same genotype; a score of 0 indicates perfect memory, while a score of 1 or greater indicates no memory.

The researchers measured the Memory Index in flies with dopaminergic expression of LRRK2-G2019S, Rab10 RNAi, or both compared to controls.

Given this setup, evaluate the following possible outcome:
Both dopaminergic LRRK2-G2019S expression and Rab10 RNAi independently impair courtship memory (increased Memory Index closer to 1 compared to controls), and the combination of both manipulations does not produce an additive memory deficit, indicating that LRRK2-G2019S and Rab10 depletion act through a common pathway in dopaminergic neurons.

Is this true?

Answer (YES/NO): NO